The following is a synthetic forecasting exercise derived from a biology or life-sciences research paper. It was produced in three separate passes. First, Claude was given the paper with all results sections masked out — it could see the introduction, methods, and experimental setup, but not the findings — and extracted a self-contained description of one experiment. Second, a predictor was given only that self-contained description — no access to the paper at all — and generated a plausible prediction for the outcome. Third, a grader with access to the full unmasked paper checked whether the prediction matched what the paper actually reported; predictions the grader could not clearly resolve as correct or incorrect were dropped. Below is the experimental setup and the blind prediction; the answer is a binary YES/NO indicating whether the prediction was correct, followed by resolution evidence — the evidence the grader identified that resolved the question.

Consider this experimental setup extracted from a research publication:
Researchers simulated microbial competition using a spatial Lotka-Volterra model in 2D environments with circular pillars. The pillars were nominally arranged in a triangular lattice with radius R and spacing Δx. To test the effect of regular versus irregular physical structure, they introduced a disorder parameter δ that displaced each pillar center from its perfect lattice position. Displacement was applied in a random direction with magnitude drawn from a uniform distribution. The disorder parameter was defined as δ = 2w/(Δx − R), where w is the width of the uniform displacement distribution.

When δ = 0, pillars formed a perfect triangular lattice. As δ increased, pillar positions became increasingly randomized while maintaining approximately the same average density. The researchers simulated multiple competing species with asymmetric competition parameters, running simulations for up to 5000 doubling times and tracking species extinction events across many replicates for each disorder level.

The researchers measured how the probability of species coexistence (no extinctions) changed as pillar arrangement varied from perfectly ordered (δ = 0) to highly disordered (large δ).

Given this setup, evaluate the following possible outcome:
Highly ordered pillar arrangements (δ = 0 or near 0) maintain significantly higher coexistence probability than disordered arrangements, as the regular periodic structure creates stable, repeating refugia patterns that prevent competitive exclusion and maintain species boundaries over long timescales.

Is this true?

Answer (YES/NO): NO